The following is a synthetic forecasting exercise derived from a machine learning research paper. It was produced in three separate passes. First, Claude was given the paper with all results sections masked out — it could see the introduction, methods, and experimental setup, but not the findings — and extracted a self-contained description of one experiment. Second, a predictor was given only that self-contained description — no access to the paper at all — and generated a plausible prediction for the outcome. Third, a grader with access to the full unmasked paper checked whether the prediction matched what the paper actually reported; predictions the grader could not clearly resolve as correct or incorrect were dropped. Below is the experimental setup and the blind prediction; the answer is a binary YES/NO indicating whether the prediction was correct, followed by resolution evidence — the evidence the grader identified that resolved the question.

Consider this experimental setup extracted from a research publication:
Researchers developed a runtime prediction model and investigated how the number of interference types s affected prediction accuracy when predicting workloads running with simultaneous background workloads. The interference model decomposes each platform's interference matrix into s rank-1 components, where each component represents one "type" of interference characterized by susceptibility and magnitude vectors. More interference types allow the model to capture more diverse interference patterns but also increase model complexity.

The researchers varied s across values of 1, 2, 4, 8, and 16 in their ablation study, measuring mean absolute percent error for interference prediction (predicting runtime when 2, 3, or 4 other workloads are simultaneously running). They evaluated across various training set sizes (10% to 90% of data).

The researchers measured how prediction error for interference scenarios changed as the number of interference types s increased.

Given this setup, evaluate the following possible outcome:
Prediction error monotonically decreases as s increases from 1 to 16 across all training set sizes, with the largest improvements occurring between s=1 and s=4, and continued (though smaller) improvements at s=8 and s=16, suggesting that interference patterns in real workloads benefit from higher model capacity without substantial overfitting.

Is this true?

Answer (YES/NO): NO